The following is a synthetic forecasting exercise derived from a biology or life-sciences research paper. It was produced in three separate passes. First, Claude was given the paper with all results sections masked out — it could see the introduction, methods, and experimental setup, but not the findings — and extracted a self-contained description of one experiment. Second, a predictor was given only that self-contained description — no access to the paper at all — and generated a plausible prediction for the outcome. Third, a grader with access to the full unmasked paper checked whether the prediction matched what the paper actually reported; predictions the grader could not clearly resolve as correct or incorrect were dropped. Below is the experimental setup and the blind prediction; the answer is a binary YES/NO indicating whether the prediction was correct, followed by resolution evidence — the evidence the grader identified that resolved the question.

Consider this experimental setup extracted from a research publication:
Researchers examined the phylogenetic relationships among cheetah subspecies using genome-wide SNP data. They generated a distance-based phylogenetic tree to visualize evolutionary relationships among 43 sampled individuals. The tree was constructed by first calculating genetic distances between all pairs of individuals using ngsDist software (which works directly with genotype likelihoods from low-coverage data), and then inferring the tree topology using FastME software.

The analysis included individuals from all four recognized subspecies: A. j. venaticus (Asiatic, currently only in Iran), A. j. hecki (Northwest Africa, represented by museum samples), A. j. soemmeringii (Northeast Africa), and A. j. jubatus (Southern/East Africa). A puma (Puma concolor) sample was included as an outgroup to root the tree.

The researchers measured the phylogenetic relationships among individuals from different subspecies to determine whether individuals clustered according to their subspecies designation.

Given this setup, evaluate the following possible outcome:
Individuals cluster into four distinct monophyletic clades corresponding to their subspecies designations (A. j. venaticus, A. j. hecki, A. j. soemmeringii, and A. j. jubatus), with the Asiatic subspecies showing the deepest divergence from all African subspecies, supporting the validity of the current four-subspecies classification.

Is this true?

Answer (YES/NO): NO